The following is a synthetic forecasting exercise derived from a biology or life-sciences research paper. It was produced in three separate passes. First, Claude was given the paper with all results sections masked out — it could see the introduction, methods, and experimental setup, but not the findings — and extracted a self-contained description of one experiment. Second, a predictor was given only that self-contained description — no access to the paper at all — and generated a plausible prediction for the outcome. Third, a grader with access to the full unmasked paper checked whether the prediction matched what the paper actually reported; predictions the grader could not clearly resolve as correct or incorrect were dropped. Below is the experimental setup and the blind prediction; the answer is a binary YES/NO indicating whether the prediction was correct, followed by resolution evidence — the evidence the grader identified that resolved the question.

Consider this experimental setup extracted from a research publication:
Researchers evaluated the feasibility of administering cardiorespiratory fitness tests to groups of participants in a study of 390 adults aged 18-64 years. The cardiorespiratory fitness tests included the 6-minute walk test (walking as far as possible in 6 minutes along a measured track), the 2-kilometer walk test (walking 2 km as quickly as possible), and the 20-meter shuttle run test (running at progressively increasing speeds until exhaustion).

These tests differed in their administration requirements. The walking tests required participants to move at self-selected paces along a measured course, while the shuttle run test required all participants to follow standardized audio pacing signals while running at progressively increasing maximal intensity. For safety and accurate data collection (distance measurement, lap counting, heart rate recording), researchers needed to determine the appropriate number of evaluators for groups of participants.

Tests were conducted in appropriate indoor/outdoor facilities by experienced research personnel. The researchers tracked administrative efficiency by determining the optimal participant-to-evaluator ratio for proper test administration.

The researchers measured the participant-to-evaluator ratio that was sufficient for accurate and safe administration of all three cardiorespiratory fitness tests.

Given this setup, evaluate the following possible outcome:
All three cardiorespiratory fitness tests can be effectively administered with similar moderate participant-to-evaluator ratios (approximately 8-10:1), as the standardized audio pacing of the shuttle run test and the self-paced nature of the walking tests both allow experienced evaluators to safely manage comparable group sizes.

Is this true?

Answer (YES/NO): NO